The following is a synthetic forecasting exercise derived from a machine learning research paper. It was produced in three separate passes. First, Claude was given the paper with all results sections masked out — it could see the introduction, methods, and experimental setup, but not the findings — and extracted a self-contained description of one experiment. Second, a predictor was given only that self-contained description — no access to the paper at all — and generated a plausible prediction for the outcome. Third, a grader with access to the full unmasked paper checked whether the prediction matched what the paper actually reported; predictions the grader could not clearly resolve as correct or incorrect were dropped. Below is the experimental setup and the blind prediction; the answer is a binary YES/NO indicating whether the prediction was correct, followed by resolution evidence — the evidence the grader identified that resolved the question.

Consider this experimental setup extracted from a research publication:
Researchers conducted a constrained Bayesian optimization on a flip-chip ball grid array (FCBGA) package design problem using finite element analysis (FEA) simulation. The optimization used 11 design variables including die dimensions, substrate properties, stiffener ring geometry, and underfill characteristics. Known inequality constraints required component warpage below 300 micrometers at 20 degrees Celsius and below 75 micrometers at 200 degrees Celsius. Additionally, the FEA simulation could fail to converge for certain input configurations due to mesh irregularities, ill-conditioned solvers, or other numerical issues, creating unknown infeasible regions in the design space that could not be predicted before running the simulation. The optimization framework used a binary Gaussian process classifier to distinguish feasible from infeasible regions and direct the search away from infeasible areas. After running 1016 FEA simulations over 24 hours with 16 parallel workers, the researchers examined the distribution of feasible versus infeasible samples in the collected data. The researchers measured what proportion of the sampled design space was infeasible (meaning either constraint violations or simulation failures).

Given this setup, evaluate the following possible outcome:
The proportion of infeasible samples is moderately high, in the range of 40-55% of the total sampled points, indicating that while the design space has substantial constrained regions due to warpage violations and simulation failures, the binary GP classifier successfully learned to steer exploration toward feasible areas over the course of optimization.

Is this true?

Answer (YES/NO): NO